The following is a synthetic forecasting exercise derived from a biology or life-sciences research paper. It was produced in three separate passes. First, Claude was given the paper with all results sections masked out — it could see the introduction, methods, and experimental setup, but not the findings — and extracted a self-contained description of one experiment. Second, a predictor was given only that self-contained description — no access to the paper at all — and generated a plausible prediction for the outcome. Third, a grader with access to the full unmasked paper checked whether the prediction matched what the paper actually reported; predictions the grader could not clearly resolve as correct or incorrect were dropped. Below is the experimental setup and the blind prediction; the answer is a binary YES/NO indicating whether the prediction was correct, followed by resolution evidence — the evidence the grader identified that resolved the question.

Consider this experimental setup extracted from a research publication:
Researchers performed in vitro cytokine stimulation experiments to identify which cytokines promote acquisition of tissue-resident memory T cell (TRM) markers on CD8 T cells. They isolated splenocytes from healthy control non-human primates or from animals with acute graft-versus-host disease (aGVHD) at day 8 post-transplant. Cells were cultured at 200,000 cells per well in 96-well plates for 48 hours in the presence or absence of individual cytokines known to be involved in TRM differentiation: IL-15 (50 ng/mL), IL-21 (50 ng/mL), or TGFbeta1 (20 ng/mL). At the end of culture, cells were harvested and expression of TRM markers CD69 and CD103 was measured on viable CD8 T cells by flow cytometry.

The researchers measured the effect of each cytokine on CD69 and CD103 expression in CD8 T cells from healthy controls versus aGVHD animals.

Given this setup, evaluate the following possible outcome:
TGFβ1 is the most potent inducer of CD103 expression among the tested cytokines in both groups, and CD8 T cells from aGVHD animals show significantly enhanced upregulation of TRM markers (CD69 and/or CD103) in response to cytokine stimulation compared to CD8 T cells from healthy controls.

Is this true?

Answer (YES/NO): NO